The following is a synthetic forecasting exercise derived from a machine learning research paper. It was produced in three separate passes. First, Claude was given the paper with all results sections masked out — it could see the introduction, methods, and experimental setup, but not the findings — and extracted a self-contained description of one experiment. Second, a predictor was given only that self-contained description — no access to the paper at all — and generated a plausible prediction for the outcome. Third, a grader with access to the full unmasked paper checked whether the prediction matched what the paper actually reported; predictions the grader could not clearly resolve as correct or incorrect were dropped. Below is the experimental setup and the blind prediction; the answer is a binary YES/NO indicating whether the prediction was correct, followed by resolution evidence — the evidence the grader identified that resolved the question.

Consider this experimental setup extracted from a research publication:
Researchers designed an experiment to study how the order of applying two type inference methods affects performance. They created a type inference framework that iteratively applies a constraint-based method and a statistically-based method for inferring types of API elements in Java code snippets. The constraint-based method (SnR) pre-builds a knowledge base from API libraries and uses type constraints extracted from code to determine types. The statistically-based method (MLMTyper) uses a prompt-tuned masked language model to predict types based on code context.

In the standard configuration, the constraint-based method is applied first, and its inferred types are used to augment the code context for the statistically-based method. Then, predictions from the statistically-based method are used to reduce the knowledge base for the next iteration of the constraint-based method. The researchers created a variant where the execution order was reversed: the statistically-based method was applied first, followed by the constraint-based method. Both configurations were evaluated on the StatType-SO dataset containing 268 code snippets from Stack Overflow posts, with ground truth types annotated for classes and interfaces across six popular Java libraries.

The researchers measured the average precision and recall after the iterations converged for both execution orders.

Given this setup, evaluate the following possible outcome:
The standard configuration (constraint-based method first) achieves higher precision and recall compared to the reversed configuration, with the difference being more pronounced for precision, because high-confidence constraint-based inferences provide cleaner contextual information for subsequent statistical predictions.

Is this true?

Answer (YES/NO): NO